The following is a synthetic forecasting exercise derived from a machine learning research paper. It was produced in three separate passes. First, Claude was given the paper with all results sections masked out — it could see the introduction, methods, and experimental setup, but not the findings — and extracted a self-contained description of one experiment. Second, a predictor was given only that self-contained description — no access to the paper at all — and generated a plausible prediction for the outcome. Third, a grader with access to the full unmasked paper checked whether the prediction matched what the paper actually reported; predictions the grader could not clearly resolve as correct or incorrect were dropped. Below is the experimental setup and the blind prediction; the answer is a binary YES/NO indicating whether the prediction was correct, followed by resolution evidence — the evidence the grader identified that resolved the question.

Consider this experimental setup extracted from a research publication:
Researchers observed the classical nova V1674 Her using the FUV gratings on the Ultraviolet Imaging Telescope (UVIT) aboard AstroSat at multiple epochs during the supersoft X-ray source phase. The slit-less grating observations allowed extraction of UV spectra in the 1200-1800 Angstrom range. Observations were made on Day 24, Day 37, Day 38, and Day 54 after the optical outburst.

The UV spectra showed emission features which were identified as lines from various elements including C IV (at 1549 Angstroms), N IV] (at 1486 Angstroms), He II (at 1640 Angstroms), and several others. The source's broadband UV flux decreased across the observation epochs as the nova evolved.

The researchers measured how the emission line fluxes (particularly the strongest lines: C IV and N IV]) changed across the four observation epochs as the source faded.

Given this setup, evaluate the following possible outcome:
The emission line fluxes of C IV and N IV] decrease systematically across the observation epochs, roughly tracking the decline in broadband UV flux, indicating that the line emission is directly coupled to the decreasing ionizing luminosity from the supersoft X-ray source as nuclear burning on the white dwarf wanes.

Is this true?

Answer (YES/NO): NO